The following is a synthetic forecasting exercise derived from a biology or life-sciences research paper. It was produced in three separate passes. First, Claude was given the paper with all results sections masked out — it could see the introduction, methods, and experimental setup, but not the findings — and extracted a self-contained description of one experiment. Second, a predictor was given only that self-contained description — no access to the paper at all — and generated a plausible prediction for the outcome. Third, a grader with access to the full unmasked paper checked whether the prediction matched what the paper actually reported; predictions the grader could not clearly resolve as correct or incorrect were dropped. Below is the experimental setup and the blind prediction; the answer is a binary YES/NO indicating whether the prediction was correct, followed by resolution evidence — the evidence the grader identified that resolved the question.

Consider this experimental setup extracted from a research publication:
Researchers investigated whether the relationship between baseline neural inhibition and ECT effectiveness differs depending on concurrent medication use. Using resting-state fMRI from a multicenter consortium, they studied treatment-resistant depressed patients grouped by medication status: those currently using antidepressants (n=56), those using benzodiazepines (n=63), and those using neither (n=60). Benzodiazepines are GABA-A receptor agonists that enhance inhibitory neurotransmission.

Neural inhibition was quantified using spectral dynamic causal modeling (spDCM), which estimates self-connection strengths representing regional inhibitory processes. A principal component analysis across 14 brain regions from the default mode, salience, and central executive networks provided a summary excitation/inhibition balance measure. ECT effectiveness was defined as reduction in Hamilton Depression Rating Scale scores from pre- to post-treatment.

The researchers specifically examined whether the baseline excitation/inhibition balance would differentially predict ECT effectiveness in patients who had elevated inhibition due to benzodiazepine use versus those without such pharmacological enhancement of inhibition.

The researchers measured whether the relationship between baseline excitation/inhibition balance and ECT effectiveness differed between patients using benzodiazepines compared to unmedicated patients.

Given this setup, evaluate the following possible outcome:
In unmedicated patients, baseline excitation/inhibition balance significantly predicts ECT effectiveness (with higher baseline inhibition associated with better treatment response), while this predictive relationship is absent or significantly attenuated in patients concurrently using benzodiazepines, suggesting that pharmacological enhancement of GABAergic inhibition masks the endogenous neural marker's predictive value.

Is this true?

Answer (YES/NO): NO